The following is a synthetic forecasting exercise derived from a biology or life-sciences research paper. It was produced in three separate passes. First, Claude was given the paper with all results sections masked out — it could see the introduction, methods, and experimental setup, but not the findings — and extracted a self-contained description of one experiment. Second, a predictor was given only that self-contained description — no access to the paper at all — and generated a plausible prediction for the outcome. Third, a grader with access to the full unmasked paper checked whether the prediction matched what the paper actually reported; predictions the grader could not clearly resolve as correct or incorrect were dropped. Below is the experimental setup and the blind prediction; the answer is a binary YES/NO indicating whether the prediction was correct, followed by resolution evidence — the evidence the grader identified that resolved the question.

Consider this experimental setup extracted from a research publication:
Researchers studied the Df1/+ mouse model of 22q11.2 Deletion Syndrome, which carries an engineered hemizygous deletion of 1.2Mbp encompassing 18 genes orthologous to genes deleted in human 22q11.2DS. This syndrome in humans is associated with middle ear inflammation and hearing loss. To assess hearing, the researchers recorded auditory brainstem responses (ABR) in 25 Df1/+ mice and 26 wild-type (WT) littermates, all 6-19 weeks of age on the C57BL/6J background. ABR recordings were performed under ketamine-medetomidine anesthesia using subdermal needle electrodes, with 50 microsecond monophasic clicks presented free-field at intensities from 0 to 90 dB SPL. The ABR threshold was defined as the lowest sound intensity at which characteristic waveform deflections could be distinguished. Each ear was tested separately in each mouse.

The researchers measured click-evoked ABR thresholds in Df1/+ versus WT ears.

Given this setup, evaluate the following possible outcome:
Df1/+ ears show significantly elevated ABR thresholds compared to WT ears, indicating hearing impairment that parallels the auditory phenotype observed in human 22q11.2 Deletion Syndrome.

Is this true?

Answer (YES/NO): YES